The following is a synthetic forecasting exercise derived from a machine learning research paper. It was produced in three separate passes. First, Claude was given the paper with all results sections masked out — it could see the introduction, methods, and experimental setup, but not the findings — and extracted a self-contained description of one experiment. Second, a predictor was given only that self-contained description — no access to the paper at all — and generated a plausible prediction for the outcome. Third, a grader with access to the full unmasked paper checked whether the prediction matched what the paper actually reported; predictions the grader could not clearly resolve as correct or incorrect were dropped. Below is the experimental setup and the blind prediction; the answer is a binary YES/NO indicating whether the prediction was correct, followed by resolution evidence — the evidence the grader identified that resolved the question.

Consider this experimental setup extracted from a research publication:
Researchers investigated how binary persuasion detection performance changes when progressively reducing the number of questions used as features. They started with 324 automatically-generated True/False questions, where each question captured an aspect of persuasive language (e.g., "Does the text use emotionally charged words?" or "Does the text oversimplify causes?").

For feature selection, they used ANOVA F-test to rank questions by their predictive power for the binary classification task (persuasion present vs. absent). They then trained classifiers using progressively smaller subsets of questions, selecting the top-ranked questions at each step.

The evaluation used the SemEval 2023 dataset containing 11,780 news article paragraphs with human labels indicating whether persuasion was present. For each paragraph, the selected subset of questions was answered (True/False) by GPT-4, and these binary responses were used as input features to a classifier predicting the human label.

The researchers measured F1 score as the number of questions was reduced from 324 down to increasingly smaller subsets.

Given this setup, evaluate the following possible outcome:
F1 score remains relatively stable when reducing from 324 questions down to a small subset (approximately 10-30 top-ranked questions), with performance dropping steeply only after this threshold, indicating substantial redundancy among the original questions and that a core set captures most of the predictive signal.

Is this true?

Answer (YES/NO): NO